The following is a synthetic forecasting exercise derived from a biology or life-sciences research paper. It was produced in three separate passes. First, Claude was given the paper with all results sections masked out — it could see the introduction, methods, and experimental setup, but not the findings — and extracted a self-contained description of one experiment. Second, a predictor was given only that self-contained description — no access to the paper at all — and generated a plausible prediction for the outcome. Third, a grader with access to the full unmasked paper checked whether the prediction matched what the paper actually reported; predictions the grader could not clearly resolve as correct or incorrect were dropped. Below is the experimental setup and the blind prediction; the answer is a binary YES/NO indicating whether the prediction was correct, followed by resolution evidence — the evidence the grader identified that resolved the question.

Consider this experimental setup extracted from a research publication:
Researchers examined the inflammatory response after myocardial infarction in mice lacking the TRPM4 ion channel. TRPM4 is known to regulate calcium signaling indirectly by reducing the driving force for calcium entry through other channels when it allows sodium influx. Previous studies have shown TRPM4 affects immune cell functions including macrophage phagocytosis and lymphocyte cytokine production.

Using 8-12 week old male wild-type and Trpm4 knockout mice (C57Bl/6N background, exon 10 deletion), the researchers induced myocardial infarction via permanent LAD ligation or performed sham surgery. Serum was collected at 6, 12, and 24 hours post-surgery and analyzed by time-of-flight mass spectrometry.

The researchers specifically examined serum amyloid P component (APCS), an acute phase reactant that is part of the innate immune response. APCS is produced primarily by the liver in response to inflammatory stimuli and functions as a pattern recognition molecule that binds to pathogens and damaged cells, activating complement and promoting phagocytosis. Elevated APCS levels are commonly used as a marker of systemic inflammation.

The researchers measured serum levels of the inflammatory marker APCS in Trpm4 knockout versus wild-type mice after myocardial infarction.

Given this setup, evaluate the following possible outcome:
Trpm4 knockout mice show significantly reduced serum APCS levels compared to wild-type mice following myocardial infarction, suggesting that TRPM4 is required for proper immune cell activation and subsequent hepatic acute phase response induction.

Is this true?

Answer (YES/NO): NO